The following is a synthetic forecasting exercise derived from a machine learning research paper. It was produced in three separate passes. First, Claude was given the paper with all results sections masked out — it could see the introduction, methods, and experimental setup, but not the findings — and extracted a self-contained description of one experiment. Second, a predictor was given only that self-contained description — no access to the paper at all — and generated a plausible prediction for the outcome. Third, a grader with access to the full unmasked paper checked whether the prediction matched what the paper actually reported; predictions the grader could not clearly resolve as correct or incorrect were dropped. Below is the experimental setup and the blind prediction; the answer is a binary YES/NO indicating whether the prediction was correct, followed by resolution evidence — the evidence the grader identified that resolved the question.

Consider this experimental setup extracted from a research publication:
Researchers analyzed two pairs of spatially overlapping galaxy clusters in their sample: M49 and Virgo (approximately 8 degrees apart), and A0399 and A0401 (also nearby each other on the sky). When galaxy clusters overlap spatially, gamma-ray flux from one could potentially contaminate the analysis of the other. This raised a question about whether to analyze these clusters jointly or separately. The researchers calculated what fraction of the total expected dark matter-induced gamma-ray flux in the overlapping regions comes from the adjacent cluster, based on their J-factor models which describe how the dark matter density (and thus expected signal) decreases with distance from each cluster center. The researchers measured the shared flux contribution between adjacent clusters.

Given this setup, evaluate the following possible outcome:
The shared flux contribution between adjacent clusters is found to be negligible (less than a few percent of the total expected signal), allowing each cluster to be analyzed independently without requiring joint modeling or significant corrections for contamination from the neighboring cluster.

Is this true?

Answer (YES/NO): NO